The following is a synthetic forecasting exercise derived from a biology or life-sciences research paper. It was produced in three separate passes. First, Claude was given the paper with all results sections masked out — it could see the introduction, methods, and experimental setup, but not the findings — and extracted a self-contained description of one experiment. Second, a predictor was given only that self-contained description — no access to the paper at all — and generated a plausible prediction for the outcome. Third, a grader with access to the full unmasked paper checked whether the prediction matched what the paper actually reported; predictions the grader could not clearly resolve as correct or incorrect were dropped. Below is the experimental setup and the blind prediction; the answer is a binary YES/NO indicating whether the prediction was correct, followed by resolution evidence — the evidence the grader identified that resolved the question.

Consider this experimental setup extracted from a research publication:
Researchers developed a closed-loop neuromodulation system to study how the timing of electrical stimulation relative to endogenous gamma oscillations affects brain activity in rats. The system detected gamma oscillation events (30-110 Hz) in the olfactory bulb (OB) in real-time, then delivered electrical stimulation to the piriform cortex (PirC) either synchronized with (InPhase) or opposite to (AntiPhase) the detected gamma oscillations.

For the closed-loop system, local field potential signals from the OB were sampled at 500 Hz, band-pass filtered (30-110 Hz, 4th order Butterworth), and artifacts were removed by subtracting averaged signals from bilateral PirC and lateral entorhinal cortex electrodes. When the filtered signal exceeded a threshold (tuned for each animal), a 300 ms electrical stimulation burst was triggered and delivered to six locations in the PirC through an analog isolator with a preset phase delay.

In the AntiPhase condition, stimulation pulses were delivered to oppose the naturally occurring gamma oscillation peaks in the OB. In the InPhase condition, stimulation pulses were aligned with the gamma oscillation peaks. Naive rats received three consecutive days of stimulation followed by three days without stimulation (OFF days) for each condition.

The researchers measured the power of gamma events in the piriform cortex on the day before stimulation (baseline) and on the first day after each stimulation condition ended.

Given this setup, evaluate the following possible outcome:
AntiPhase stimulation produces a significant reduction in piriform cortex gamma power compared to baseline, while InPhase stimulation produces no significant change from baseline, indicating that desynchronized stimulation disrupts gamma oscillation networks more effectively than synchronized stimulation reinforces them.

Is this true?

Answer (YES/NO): NO